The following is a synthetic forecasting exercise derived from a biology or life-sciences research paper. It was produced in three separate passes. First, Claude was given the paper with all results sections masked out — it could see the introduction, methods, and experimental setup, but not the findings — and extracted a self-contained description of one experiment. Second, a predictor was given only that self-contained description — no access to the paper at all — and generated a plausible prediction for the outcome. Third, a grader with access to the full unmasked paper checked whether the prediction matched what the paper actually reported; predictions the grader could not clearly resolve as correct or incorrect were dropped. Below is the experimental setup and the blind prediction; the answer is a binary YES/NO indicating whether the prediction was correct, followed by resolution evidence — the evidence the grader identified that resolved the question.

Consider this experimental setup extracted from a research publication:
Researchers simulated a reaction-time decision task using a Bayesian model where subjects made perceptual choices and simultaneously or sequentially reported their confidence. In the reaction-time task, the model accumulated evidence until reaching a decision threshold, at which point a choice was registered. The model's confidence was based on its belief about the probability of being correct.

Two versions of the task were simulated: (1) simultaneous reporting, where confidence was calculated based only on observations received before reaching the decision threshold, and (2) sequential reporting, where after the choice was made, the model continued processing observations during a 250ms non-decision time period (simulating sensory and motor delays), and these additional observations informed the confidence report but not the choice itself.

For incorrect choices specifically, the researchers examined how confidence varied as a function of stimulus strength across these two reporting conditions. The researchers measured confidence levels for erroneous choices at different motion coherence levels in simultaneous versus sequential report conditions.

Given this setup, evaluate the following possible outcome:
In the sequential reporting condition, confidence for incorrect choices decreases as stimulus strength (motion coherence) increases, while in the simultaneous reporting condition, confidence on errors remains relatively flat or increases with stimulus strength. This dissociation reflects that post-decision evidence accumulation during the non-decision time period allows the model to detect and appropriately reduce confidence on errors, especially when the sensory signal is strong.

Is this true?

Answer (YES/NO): YES